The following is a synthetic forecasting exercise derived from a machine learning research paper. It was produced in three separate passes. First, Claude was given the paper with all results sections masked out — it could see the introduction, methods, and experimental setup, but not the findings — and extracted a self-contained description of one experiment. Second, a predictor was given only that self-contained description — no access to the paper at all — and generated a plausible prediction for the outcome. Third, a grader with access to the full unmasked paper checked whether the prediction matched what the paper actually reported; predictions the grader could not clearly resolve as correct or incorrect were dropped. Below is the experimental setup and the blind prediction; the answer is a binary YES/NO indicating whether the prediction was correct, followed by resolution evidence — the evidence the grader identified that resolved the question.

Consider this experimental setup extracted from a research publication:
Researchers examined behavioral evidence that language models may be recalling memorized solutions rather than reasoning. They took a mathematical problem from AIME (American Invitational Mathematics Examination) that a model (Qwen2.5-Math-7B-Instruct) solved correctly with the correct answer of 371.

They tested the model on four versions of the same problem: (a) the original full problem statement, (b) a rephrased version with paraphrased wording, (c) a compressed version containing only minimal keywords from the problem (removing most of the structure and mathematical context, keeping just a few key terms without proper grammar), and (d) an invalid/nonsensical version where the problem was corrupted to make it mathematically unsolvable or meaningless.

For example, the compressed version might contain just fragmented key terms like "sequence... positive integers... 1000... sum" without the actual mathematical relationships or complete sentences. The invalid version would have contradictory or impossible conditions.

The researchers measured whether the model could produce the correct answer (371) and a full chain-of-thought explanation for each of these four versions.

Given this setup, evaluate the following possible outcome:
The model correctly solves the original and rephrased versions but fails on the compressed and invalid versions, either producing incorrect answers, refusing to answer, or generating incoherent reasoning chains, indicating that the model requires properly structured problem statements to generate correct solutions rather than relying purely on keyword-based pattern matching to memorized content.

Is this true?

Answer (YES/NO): NO